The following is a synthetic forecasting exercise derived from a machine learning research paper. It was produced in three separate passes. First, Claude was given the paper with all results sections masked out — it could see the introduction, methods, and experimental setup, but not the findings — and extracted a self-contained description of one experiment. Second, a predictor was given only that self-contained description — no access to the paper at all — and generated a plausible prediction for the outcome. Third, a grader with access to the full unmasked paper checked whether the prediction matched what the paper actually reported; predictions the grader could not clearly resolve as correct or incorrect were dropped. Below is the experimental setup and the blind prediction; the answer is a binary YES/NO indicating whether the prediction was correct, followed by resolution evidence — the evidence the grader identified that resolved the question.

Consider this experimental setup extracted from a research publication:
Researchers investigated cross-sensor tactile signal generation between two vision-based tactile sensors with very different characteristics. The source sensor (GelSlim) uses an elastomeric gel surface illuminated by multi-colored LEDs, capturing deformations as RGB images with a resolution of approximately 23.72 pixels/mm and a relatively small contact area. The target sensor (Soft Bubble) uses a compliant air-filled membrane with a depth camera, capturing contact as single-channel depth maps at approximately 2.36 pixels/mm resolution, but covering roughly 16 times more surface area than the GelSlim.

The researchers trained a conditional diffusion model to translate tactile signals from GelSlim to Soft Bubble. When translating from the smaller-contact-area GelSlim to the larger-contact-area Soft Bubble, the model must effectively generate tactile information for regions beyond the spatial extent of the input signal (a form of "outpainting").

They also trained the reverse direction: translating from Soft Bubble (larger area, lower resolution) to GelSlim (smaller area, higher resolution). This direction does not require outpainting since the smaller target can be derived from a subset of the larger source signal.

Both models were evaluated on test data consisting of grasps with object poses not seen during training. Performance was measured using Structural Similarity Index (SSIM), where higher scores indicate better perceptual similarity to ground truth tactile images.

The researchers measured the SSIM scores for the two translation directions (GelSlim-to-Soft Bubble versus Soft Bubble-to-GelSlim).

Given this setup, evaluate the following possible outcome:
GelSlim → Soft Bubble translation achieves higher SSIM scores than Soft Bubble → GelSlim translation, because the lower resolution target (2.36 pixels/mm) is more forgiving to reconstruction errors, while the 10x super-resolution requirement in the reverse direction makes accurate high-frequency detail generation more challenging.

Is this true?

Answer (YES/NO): NO